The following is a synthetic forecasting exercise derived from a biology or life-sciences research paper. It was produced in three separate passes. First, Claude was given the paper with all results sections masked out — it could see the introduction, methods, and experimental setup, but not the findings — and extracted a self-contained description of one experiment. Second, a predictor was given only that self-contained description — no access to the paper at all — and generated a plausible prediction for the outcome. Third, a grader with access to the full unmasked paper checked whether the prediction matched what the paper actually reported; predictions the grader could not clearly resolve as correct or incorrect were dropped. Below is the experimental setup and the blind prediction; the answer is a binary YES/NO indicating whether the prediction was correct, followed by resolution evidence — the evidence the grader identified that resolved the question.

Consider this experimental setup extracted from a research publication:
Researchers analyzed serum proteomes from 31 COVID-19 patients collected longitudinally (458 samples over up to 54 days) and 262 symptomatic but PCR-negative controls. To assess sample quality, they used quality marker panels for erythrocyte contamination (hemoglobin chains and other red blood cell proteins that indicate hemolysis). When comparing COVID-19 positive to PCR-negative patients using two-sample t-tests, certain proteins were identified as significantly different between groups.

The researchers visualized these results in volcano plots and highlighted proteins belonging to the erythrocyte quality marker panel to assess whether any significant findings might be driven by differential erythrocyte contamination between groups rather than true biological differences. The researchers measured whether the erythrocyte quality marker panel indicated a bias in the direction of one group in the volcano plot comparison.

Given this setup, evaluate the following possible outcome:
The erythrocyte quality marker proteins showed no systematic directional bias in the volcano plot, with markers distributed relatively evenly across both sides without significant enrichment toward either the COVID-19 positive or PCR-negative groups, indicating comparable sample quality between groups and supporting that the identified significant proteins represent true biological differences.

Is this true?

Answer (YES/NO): NO